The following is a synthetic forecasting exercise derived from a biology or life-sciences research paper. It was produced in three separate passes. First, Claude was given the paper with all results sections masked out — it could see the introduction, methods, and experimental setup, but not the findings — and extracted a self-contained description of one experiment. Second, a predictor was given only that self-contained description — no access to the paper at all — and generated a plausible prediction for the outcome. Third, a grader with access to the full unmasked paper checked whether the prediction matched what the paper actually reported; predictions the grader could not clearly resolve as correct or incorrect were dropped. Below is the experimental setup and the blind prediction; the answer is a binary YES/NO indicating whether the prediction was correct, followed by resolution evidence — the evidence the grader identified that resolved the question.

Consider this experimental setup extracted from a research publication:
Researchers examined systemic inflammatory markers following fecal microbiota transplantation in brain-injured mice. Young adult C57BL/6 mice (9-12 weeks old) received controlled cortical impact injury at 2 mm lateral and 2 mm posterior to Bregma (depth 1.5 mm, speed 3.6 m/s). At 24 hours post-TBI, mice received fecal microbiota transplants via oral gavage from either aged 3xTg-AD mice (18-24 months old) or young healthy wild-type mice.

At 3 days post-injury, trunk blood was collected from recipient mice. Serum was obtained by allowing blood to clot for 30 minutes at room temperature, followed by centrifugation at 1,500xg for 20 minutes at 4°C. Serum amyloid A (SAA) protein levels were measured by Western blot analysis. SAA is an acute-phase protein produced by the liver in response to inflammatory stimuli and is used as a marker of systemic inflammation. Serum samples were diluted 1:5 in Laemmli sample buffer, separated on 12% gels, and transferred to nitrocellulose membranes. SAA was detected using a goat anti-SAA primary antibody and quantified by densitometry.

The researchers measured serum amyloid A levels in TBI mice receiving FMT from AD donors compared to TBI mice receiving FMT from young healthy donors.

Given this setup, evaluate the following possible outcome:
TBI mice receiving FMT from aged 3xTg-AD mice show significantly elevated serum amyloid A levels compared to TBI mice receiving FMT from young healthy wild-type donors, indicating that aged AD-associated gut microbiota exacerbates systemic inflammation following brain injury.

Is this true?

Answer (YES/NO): NO